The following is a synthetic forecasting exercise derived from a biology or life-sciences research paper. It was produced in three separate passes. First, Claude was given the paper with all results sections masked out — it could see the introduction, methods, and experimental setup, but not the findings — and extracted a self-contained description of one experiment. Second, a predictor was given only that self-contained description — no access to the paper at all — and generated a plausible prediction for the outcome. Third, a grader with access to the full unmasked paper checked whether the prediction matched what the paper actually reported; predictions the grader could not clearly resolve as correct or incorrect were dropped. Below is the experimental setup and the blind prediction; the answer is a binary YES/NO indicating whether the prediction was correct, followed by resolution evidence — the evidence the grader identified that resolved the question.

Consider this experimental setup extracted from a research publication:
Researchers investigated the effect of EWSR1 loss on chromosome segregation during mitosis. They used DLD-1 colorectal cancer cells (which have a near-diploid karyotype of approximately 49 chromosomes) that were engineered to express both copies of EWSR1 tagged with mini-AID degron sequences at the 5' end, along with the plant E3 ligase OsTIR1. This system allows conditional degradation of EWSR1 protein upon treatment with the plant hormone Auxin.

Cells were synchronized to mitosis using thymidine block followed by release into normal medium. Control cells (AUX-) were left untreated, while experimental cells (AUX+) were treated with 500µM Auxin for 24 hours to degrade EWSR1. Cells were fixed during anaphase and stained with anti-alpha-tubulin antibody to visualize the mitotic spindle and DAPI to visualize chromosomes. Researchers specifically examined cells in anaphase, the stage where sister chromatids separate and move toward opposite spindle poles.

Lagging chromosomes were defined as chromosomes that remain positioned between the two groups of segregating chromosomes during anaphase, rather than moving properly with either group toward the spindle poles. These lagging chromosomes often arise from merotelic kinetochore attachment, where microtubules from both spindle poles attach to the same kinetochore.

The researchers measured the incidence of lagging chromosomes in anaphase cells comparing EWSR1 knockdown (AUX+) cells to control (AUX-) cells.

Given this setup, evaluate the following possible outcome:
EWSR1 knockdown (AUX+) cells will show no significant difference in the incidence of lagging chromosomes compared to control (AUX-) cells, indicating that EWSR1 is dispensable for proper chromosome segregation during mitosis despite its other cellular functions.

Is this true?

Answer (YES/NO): NO